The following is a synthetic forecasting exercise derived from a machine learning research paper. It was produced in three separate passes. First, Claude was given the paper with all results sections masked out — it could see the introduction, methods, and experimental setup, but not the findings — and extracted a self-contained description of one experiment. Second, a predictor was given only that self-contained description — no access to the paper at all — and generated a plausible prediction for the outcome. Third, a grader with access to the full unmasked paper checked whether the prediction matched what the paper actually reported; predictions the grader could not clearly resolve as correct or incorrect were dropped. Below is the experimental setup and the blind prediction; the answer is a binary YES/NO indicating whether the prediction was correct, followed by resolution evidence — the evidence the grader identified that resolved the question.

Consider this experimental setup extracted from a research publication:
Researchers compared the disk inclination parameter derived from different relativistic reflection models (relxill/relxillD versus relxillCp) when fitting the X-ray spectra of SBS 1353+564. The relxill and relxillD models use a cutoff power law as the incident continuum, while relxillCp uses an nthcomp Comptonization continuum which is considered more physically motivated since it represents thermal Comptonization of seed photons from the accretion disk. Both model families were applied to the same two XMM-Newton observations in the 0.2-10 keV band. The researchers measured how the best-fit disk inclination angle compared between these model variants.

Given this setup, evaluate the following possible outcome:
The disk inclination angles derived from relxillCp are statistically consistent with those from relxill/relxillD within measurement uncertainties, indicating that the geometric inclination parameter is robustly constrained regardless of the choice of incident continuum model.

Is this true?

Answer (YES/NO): NO